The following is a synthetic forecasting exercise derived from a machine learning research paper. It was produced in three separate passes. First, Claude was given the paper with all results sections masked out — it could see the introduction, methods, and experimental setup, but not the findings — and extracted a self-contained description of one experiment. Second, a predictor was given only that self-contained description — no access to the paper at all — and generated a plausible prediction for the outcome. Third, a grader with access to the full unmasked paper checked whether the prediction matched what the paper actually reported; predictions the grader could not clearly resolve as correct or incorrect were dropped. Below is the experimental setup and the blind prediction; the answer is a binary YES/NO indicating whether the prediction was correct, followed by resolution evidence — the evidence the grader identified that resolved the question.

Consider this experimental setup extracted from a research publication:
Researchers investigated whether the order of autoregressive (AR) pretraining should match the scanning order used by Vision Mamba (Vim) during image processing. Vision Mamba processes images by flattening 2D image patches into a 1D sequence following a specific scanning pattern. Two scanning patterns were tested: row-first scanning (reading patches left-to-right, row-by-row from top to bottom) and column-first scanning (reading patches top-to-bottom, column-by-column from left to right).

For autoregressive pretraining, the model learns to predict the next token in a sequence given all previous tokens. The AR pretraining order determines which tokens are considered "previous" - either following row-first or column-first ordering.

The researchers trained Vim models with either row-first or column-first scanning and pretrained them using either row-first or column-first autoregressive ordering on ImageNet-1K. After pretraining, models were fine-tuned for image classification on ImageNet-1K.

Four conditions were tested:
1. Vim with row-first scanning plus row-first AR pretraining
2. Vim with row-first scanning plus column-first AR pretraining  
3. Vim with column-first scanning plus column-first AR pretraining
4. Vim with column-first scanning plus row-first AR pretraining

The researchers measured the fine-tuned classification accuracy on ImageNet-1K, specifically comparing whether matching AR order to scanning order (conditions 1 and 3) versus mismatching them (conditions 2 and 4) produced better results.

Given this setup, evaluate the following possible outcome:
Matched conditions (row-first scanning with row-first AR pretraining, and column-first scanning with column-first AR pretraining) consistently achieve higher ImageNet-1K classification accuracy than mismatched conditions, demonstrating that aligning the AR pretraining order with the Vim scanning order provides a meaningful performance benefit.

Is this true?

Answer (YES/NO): YES